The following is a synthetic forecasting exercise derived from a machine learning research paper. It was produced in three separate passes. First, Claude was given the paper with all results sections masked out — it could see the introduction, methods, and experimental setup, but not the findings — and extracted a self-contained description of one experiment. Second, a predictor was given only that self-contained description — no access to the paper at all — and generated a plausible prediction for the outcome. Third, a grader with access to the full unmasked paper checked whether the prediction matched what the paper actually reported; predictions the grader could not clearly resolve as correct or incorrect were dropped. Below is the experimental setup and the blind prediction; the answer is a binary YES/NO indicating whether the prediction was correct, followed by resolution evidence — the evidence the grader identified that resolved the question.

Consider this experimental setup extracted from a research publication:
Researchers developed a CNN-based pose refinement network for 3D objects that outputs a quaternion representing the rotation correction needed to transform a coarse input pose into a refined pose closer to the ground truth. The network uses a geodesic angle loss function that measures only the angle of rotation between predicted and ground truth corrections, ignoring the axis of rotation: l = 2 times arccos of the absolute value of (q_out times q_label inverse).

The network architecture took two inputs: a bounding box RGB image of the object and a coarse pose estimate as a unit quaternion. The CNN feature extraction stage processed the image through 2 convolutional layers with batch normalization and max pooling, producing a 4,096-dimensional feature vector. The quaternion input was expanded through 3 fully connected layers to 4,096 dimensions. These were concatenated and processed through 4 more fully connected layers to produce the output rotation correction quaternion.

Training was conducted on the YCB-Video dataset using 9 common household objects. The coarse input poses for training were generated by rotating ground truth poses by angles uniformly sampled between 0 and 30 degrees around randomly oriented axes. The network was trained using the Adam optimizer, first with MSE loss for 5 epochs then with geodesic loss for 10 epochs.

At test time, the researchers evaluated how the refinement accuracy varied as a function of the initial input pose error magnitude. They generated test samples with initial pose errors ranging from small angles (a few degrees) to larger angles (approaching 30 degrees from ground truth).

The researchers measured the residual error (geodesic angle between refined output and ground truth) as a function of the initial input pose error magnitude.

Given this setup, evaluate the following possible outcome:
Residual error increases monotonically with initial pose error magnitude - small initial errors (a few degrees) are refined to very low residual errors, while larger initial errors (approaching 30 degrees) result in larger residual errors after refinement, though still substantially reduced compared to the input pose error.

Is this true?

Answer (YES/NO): YES